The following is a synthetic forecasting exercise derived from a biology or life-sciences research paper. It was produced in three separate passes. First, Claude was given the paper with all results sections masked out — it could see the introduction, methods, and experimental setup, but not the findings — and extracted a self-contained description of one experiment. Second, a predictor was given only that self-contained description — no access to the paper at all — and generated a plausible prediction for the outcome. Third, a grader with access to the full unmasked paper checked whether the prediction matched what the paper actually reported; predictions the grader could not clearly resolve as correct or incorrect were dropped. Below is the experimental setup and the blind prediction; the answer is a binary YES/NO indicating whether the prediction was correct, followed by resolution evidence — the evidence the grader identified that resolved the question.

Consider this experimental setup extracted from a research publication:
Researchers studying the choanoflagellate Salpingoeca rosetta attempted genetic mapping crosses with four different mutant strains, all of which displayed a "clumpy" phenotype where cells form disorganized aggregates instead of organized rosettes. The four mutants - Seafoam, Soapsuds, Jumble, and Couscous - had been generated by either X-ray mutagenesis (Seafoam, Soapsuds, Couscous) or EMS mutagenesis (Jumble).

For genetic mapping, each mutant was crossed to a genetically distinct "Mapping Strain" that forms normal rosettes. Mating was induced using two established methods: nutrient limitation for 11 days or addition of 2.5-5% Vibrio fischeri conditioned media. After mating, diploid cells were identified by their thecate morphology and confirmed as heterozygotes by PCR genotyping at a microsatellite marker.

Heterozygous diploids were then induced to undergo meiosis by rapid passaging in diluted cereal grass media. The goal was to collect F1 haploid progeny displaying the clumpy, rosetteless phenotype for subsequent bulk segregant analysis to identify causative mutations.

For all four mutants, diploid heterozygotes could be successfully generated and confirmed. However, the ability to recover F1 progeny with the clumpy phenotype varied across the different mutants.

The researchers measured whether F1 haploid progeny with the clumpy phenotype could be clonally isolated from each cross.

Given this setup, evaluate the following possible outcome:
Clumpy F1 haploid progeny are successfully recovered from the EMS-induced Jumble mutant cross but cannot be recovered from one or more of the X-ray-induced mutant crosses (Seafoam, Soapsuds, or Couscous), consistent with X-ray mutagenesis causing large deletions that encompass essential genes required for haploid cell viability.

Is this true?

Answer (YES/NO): YES